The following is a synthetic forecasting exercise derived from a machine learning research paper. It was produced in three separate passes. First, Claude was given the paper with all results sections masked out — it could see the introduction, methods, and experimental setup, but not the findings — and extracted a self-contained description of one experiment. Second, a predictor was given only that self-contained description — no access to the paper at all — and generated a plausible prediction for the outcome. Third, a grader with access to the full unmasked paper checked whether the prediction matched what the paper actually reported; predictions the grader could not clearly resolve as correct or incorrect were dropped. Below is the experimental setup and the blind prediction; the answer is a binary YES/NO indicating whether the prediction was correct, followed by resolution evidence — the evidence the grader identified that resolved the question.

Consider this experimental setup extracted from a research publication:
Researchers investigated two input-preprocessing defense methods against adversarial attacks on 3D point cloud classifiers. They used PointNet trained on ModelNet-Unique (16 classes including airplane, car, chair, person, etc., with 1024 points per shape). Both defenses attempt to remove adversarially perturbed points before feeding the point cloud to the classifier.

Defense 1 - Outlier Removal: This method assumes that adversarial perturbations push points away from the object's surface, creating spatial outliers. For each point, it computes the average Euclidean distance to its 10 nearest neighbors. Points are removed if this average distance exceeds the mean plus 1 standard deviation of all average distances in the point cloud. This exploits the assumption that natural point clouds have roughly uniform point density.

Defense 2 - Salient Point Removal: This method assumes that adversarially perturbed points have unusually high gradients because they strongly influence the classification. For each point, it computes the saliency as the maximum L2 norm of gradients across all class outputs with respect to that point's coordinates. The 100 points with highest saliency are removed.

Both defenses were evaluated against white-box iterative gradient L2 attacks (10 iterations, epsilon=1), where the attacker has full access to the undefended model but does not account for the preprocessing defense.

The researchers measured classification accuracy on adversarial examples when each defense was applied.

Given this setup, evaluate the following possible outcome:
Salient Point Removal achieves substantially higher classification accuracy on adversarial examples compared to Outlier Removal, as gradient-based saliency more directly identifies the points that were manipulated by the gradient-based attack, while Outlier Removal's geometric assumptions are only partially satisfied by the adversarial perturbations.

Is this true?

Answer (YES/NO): NO